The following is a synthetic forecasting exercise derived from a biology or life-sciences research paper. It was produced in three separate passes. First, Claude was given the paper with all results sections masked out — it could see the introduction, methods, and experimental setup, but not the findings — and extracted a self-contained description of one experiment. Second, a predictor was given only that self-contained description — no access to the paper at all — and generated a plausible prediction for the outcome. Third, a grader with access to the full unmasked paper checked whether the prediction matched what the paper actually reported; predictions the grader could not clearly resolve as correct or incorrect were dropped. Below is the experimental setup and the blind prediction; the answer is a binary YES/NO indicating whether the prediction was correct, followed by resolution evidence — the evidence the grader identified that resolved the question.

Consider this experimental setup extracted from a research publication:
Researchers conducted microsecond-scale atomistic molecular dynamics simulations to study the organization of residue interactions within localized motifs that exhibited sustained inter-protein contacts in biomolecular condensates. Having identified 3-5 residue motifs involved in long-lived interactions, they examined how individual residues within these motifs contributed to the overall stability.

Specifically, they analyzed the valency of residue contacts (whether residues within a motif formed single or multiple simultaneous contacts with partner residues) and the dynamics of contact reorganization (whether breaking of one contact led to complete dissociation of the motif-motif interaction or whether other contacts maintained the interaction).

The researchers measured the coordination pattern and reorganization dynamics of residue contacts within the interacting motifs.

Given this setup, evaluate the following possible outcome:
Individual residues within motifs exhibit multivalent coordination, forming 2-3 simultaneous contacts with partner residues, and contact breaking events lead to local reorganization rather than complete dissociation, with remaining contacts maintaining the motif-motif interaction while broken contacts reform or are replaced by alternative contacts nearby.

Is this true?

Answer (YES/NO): YES